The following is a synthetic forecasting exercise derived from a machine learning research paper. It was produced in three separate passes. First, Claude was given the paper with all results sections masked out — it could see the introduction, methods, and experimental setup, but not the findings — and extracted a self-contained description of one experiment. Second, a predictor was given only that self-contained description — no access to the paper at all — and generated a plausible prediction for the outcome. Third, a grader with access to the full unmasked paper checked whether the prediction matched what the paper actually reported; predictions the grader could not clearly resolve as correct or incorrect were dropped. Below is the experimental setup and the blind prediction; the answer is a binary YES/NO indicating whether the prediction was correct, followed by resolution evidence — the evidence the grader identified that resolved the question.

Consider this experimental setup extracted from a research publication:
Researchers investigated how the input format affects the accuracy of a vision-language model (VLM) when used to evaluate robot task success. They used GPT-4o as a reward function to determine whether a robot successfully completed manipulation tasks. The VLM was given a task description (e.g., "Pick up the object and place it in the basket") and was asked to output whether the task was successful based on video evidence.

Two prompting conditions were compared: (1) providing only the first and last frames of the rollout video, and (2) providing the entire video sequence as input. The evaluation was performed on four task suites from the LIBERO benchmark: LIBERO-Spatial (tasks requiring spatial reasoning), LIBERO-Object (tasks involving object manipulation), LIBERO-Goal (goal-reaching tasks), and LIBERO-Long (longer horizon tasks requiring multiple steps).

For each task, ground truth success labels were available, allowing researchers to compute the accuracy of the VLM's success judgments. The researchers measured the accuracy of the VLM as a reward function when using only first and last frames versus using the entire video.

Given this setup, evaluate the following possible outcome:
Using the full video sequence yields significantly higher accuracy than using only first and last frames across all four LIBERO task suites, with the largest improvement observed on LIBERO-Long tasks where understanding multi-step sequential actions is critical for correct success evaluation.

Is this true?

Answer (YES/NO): NO